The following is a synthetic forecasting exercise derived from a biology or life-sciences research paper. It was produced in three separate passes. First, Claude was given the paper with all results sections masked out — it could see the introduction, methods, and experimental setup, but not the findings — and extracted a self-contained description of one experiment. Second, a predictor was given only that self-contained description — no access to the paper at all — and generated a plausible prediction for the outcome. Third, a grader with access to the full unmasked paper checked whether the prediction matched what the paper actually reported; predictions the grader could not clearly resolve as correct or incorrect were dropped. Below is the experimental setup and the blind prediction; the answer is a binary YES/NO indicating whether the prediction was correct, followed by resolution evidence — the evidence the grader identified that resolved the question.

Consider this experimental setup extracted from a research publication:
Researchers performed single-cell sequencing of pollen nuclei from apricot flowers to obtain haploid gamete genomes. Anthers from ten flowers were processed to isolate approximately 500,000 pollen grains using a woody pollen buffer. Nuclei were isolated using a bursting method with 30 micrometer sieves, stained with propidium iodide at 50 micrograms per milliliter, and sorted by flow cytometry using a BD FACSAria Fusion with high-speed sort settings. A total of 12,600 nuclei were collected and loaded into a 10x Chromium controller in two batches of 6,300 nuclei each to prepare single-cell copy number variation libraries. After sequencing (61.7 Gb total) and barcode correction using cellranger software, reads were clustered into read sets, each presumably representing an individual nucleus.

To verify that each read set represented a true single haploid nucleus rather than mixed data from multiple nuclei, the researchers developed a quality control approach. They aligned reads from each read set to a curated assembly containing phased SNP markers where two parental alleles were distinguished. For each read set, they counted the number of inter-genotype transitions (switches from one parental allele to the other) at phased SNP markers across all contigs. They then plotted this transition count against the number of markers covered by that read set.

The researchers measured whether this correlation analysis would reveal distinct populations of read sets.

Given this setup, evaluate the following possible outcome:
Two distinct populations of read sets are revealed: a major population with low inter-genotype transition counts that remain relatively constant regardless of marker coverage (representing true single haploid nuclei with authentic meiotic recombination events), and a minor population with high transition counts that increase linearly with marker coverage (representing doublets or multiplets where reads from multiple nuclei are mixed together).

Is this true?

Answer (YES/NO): YES